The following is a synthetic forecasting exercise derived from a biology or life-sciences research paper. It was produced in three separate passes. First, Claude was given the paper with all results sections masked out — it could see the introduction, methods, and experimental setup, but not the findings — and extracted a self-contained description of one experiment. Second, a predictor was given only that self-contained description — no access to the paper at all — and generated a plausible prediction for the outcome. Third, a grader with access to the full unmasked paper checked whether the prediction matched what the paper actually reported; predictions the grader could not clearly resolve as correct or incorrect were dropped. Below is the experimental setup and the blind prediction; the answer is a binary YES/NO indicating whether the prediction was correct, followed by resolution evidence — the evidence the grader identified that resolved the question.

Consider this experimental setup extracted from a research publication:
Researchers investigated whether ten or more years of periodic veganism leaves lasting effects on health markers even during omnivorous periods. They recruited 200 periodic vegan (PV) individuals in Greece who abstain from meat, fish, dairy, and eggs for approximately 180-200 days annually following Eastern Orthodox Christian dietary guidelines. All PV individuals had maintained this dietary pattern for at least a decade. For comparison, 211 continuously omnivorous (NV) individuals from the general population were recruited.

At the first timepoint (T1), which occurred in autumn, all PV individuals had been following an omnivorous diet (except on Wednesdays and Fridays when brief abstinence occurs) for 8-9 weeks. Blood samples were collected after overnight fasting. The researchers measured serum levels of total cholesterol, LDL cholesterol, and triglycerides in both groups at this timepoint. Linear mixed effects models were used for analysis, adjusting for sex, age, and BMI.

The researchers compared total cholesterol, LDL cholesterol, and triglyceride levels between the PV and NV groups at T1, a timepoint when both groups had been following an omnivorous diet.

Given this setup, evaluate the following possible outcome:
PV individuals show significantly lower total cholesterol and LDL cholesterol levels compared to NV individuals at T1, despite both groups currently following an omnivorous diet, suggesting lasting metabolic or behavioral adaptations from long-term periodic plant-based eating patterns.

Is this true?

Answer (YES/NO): NO